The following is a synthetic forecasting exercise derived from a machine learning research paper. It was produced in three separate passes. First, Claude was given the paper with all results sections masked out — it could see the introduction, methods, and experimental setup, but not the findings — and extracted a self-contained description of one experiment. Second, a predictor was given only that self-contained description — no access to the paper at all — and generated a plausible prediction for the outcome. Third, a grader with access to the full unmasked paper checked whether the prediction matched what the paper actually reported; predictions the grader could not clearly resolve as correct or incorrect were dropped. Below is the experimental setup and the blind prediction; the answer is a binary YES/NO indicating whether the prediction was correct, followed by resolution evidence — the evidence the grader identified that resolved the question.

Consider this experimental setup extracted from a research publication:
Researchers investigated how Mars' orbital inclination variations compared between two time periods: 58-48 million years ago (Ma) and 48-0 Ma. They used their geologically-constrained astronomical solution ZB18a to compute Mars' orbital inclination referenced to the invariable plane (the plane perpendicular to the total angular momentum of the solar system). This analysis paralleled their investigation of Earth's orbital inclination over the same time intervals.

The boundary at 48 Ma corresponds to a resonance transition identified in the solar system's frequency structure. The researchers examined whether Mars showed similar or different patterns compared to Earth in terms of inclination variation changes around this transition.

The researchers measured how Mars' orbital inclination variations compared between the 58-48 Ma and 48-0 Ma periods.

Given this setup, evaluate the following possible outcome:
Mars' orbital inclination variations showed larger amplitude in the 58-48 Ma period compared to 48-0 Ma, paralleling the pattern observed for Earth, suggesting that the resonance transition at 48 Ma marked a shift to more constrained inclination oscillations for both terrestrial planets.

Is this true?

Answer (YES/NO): NO